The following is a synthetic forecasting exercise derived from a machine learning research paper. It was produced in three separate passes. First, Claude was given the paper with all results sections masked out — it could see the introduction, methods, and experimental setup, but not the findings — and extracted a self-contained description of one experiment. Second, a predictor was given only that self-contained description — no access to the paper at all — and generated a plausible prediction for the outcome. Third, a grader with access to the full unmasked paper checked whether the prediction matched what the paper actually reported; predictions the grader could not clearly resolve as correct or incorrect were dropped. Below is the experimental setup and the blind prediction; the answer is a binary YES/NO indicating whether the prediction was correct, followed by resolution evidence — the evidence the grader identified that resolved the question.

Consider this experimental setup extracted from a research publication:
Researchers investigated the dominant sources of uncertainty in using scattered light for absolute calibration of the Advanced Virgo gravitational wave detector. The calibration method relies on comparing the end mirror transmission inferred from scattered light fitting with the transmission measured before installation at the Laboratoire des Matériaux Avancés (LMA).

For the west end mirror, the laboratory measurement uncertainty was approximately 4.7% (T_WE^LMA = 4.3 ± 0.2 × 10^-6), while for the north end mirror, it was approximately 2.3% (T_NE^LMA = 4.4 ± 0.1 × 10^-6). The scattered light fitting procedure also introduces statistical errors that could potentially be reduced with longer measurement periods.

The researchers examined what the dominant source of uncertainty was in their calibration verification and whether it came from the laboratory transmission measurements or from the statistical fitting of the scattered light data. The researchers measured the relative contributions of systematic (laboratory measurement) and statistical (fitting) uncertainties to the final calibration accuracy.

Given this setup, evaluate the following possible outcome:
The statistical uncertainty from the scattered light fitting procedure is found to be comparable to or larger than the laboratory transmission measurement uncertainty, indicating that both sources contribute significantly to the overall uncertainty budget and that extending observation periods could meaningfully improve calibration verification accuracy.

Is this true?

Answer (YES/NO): NO